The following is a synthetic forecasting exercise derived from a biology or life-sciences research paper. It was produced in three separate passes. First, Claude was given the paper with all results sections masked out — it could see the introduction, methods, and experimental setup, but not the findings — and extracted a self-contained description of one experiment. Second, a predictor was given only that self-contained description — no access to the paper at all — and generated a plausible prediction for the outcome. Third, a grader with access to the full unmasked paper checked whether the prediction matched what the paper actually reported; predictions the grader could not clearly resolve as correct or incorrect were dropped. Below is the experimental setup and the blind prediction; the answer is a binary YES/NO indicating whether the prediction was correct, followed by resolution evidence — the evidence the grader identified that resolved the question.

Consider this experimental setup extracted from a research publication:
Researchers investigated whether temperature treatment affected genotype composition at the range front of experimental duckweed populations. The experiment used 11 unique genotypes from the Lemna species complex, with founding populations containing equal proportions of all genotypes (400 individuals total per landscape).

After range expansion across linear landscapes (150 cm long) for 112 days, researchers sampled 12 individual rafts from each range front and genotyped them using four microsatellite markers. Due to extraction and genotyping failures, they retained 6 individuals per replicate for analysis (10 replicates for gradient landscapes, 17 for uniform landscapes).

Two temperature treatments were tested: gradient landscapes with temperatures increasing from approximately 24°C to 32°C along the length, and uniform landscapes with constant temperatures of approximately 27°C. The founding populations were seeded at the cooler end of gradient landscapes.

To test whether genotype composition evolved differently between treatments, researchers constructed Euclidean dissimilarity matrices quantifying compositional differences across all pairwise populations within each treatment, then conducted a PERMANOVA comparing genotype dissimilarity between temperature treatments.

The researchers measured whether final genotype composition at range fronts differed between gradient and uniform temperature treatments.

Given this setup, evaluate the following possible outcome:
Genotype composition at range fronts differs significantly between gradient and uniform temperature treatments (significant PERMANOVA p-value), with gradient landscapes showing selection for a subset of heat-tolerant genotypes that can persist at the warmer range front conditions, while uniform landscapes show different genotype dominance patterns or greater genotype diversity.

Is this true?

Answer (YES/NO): YES